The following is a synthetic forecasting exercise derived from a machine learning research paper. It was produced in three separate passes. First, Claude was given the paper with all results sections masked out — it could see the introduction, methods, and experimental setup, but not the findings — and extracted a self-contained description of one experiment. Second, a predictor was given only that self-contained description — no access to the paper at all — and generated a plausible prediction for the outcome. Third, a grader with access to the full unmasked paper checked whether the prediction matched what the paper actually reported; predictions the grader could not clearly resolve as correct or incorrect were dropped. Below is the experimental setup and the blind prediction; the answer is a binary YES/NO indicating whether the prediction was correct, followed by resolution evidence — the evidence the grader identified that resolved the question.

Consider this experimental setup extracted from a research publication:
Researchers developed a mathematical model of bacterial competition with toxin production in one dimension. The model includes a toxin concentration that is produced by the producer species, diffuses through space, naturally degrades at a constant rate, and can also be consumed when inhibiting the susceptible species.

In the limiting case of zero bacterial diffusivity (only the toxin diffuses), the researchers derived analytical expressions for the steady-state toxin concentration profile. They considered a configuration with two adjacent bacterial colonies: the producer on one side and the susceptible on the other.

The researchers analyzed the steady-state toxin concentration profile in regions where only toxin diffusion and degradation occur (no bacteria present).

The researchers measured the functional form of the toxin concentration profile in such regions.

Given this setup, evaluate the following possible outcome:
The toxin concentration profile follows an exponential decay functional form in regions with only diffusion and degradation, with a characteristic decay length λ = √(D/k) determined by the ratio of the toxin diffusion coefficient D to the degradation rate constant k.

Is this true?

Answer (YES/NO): NO